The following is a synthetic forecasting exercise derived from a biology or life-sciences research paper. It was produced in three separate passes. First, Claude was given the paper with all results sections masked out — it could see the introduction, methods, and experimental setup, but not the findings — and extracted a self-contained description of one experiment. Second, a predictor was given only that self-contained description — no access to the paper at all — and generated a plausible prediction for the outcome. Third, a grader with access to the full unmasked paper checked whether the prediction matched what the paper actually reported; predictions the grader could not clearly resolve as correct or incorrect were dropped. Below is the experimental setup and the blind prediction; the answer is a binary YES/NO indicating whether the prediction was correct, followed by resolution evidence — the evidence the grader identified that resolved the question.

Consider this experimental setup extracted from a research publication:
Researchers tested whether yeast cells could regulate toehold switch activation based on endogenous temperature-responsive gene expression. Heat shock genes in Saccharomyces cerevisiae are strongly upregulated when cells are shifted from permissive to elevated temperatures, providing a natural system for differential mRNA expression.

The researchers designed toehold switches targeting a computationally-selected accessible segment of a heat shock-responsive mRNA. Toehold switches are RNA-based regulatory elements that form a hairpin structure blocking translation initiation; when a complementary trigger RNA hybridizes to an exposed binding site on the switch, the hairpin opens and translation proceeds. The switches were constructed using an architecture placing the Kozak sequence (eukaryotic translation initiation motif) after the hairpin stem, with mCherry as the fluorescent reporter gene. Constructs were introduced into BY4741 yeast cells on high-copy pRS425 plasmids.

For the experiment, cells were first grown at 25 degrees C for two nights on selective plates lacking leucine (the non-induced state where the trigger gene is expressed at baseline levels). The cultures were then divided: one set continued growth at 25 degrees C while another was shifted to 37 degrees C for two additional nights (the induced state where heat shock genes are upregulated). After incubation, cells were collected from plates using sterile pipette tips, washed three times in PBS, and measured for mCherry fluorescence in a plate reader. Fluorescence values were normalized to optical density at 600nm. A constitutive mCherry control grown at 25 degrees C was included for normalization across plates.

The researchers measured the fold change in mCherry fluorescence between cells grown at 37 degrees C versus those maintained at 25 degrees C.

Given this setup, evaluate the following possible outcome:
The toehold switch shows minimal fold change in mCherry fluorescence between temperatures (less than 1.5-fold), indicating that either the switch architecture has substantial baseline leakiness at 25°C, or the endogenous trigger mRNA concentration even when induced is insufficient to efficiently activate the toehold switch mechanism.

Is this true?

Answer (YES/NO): NO